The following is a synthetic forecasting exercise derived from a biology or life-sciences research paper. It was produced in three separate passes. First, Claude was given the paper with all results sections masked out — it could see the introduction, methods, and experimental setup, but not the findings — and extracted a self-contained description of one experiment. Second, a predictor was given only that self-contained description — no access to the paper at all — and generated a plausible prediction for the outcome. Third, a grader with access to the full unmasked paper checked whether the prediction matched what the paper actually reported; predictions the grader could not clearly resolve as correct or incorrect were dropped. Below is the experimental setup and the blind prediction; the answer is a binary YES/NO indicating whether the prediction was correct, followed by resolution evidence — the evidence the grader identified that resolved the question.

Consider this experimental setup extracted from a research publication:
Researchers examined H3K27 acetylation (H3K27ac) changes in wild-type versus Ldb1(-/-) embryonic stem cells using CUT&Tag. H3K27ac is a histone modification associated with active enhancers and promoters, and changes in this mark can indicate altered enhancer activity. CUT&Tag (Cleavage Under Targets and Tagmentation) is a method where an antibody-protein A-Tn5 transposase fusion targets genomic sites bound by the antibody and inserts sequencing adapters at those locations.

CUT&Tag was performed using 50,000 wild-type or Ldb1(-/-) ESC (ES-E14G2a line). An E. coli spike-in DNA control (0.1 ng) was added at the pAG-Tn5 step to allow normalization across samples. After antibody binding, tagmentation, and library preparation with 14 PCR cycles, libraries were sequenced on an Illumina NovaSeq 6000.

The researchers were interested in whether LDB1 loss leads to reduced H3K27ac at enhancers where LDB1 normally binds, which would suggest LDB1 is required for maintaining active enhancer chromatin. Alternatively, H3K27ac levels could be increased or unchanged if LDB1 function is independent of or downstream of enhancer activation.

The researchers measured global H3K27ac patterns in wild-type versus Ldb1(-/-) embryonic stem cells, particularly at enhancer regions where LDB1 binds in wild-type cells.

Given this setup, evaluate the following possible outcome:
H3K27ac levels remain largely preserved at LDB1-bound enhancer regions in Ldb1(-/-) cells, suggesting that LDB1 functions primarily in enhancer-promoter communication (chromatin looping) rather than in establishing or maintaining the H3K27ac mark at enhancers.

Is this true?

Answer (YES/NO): NO